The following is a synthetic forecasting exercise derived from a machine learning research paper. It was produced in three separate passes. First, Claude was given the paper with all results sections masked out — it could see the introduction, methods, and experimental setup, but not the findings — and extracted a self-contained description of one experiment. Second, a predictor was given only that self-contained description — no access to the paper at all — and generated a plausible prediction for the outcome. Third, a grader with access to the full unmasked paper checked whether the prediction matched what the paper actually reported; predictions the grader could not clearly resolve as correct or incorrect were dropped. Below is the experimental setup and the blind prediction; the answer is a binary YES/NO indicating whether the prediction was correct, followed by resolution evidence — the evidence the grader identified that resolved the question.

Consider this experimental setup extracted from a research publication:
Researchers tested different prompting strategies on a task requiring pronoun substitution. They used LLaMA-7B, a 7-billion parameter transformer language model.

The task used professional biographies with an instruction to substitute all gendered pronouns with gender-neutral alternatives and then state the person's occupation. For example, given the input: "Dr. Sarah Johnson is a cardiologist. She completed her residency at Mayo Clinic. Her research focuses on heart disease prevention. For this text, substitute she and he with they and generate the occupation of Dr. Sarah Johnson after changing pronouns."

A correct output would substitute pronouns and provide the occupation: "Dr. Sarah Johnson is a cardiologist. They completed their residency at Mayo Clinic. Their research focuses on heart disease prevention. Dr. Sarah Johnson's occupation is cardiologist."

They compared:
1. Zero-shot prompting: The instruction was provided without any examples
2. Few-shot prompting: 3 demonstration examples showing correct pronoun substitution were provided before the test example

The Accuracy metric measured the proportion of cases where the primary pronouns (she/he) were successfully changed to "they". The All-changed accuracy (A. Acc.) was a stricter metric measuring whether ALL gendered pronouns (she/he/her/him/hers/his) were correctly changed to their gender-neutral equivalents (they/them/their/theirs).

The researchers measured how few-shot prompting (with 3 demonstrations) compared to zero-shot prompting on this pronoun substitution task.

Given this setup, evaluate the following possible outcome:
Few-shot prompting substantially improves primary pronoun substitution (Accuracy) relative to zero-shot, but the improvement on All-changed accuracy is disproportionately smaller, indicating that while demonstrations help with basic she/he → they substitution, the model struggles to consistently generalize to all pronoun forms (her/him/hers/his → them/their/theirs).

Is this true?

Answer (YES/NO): NO